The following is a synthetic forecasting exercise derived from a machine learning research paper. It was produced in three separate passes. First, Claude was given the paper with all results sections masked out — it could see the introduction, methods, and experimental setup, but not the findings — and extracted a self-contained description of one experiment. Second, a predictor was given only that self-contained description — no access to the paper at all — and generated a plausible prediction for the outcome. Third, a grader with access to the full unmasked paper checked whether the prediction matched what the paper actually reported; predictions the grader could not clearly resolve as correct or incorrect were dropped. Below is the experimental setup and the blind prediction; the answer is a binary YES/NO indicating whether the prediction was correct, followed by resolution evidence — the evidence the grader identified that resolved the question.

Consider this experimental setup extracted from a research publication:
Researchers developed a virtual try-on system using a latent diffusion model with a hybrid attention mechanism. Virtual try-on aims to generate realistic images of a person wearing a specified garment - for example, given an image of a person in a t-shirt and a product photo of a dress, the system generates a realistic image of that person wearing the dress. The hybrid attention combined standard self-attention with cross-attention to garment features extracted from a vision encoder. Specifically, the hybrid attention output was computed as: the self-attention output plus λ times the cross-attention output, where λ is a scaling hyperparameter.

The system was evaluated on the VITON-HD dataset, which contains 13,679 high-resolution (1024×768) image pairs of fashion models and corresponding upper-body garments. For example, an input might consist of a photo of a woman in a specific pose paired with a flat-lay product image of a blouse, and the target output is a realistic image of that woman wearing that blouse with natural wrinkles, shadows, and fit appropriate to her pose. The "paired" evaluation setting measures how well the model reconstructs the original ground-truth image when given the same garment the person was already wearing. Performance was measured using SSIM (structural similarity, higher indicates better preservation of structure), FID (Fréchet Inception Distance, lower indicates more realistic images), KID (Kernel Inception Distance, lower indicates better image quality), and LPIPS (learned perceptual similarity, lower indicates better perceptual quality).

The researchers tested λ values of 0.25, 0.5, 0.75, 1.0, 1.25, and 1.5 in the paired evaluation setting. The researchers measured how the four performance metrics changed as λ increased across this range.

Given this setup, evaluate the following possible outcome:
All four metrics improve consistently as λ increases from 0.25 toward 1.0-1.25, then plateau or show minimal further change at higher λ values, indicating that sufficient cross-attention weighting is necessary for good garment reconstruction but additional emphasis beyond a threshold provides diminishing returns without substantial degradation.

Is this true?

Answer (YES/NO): NO